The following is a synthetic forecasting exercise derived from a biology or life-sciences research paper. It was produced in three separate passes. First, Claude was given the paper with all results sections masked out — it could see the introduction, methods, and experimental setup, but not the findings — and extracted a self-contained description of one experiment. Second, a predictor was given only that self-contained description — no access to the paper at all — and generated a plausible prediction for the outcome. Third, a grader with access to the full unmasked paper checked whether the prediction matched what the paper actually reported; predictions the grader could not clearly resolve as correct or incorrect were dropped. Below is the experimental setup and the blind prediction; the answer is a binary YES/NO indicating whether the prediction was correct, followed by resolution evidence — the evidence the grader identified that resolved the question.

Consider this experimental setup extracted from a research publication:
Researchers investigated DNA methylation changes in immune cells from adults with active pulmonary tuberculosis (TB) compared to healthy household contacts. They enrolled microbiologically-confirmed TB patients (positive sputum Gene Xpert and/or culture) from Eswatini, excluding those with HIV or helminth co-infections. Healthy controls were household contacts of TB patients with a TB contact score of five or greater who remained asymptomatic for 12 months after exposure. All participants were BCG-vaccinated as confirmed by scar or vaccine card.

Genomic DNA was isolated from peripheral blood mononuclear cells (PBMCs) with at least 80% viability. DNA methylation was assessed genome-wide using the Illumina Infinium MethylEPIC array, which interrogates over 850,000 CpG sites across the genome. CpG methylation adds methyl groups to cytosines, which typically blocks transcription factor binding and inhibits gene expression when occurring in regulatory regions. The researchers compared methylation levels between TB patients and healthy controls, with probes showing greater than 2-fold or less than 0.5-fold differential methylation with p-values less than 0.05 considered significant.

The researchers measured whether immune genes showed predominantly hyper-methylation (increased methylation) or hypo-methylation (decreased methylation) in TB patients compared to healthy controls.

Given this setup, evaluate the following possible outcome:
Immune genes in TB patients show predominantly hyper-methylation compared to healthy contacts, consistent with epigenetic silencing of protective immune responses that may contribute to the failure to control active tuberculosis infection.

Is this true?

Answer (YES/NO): YES